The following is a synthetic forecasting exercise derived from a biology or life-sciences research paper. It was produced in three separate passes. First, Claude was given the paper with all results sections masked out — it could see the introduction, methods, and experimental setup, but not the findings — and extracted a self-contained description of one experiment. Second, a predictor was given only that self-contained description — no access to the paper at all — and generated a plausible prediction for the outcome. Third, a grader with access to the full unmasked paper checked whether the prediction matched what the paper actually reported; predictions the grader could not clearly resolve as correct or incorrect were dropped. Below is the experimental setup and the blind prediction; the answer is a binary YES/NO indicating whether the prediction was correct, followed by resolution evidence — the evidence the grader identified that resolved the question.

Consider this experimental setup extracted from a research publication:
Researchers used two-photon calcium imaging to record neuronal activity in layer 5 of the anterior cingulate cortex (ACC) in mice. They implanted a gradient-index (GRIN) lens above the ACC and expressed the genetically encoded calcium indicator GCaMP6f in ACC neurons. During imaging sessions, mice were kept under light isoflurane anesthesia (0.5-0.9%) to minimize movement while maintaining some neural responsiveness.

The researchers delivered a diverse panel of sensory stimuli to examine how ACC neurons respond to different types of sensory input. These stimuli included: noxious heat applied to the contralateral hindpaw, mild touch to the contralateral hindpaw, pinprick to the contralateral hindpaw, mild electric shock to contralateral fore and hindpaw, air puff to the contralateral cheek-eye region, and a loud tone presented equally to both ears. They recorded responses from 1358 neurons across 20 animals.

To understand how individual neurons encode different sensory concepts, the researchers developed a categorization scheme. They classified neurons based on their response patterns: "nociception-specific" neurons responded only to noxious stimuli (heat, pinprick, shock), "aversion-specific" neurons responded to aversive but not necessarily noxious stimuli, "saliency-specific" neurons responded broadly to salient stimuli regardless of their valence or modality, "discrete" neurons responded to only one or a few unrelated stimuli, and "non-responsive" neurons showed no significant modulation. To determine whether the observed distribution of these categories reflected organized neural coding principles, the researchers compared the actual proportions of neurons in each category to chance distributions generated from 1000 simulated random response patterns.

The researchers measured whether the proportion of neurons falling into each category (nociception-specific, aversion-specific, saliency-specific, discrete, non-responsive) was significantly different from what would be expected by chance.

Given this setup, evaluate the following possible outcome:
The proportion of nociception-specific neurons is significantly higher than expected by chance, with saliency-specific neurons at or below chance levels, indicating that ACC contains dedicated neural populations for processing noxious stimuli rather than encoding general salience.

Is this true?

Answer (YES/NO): NO